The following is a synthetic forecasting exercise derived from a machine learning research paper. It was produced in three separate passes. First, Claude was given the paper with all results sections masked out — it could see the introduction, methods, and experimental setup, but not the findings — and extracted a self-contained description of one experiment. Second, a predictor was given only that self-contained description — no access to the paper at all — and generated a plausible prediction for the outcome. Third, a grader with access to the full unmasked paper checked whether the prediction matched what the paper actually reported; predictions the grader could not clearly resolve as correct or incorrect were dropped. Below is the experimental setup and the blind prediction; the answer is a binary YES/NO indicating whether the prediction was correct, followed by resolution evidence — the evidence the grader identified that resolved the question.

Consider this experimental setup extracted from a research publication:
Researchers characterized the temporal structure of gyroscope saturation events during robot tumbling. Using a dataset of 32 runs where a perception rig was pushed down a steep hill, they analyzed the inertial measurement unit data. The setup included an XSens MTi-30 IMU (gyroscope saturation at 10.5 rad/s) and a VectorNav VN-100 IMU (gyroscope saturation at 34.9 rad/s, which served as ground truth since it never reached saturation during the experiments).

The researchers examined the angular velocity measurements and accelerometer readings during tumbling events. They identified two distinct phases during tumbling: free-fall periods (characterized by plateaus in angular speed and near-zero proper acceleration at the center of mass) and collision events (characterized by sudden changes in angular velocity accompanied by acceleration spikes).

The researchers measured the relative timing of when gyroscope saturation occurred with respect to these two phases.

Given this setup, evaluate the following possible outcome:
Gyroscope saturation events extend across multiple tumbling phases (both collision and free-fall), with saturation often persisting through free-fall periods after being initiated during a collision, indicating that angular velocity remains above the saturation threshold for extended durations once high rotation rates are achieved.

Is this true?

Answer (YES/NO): NO